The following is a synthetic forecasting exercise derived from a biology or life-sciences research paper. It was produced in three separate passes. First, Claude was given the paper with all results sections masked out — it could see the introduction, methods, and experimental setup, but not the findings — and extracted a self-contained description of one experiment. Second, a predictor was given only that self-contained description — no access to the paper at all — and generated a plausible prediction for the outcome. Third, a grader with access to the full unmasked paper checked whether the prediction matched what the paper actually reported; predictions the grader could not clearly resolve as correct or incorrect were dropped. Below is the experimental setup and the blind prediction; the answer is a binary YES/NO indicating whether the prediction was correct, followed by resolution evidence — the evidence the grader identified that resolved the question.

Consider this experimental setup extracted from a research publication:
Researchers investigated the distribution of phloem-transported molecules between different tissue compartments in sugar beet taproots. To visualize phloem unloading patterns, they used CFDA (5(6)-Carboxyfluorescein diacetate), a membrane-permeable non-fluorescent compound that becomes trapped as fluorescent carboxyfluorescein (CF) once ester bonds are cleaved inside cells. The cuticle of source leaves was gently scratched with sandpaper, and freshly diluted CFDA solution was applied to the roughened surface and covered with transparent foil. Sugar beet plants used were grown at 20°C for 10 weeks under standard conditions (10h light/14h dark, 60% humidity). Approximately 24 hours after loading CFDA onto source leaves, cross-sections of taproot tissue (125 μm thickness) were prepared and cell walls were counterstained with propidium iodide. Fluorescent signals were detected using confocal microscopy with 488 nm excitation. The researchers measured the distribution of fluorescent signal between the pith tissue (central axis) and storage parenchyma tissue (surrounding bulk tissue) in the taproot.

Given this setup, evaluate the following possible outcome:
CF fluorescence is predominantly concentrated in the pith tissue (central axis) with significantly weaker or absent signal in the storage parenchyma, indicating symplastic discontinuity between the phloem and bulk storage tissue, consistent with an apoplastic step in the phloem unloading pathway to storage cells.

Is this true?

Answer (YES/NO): NO